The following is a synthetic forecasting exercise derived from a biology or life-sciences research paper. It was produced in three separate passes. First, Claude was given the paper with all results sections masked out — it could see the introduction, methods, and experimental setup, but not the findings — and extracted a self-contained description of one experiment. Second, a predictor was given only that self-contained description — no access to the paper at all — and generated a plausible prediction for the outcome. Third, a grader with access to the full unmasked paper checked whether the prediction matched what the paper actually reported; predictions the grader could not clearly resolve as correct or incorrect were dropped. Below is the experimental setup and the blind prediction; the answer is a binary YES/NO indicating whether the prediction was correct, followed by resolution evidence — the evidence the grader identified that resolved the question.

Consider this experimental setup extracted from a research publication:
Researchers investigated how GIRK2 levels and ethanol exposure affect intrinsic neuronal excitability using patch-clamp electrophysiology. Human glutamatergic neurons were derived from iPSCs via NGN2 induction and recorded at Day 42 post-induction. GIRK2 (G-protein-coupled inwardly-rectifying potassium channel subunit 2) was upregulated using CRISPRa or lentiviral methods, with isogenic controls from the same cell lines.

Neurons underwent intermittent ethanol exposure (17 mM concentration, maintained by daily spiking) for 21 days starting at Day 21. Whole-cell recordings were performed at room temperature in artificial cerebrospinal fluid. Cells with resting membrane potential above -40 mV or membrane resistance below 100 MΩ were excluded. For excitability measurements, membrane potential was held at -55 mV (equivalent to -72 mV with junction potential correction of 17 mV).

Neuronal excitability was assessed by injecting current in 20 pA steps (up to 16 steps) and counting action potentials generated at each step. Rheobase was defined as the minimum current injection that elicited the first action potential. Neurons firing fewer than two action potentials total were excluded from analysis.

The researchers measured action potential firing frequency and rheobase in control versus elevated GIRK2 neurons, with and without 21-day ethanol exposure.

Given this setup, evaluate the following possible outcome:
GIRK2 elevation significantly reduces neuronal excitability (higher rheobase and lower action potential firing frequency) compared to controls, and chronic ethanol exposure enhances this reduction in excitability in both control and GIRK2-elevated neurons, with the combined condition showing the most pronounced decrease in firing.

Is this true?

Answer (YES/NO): NO